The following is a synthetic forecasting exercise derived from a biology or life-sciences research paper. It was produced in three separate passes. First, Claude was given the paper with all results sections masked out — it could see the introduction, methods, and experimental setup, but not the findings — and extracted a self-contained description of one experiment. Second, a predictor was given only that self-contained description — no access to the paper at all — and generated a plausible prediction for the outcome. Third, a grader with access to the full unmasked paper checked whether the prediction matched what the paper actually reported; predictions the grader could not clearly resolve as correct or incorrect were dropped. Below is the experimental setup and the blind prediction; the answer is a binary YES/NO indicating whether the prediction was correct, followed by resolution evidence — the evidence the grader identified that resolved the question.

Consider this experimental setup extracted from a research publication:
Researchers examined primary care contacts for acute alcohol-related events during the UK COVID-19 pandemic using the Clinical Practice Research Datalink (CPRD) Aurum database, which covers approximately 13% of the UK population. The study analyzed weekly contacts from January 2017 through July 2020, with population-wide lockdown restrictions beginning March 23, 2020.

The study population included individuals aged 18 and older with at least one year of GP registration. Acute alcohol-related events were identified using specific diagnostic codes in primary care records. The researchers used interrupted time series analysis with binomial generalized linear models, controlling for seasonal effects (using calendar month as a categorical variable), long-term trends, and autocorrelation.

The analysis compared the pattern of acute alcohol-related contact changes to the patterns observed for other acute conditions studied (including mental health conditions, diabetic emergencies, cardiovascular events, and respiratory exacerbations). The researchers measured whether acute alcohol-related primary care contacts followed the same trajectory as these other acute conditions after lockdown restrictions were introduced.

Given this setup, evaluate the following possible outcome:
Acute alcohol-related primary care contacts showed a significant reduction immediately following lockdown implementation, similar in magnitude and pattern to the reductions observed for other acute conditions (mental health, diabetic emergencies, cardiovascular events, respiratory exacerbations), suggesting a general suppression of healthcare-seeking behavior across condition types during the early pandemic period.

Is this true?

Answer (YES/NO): NO